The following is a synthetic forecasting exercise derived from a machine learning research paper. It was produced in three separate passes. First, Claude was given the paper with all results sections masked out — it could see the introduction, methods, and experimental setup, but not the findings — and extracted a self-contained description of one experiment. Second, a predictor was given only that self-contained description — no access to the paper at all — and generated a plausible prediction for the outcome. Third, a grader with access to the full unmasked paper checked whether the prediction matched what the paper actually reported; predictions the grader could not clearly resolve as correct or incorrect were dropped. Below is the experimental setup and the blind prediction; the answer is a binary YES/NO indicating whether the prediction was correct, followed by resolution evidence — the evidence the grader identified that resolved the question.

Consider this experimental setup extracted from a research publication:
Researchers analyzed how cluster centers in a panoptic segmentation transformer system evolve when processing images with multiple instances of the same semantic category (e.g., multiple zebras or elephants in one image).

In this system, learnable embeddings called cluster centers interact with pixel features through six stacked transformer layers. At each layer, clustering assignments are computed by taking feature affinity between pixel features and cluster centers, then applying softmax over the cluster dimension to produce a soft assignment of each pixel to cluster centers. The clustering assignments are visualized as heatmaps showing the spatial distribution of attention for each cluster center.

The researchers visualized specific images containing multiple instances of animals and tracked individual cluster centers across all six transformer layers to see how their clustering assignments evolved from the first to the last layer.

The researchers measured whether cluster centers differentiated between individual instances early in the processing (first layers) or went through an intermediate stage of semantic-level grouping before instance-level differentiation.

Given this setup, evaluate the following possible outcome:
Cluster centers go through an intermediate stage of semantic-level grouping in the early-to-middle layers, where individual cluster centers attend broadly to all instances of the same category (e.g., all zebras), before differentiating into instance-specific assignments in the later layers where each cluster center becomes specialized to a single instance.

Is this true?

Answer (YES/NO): YES